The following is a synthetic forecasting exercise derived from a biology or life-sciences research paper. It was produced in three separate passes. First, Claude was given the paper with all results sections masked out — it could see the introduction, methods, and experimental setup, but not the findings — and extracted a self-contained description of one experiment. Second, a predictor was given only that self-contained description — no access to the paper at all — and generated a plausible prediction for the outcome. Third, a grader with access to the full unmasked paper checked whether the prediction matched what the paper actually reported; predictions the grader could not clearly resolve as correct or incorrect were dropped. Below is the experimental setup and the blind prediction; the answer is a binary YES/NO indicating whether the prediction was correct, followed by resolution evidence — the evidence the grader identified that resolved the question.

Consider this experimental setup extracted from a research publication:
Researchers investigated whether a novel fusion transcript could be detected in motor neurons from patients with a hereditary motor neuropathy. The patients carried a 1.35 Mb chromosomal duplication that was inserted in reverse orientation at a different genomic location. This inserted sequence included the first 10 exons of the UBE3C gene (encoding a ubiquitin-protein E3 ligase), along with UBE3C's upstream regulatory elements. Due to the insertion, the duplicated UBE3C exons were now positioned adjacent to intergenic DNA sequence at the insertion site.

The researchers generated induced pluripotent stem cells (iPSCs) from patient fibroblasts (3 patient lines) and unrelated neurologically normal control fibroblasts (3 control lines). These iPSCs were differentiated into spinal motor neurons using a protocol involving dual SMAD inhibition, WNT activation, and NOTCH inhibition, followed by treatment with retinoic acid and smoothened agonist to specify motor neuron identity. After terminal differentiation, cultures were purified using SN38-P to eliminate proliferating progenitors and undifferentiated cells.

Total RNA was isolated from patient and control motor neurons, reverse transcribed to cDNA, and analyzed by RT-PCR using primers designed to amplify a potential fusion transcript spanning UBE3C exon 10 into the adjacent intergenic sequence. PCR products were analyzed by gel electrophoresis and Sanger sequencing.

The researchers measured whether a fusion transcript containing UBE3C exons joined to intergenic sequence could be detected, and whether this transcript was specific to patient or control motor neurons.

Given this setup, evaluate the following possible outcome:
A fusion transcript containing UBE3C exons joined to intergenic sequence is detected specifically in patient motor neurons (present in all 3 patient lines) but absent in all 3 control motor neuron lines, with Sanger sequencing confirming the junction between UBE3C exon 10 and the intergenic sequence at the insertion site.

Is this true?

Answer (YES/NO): YES